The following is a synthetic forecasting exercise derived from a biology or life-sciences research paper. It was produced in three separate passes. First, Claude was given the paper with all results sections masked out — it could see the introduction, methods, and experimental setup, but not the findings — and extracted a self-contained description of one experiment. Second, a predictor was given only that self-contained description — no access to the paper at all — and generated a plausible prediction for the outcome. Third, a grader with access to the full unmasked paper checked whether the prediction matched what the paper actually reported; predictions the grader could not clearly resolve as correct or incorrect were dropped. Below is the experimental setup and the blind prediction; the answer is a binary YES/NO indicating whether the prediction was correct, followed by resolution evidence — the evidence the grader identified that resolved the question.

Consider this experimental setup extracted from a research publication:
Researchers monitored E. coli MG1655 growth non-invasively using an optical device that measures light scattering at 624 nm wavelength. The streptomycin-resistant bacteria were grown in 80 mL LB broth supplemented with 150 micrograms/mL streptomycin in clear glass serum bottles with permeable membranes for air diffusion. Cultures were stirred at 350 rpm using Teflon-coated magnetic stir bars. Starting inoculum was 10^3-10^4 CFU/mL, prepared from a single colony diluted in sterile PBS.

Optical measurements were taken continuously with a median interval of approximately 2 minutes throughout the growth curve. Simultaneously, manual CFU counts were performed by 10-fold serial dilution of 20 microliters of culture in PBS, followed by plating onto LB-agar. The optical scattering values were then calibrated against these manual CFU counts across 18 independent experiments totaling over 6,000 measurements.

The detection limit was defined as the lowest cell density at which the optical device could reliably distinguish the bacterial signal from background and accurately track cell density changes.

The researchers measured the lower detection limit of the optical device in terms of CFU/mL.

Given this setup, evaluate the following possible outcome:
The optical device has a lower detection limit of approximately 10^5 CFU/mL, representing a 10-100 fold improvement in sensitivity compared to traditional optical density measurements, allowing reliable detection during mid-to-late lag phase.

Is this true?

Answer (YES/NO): NO